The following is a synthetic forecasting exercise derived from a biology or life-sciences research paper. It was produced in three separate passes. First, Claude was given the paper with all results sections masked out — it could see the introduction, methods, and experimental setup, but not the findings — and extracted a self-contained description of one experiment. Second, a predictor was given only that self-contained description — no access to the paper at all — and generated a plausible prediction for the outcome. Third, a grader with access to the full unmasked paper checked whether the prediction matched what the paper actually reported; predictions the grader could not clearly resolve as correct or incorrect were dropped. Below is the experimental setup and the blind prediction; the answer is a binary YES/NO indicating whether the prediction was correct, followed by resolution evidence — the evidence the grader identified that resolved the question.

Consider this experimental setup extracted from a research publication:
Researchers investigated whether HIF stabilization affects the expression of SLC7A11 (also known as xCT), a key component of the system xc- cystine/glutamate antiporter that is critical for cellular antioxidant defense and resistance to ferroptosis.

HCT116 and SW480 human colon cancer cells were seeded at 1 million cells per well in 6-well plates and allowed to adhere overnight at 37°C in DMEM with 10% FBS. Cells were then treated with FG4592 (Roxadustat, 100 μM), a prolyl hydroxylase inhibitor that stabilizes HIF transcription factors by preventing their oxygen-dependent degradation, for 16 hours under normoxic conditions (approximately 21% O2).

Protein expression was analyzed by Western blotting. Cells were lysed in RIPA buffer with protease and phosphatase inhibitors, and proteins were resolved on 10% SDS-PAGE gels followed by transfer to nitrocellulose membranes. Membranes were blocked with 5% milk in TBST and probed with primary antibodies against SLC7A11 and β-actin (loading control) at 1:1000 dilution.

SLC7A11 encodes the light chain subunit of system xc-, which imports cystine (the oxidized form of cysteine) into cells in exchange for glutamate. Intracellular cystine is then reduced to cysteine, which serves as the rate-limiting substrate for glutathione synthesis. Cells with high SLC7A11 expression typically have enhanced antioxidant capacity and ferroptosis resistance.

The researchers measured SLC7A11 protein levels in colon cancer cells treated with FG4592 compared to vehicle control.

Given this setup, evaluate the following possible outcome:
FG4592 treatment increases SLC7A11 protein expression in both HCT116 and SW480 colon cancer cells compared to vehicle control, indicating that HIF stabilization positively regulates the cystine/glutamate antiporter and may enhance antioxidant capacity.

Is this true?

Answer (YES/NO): YES